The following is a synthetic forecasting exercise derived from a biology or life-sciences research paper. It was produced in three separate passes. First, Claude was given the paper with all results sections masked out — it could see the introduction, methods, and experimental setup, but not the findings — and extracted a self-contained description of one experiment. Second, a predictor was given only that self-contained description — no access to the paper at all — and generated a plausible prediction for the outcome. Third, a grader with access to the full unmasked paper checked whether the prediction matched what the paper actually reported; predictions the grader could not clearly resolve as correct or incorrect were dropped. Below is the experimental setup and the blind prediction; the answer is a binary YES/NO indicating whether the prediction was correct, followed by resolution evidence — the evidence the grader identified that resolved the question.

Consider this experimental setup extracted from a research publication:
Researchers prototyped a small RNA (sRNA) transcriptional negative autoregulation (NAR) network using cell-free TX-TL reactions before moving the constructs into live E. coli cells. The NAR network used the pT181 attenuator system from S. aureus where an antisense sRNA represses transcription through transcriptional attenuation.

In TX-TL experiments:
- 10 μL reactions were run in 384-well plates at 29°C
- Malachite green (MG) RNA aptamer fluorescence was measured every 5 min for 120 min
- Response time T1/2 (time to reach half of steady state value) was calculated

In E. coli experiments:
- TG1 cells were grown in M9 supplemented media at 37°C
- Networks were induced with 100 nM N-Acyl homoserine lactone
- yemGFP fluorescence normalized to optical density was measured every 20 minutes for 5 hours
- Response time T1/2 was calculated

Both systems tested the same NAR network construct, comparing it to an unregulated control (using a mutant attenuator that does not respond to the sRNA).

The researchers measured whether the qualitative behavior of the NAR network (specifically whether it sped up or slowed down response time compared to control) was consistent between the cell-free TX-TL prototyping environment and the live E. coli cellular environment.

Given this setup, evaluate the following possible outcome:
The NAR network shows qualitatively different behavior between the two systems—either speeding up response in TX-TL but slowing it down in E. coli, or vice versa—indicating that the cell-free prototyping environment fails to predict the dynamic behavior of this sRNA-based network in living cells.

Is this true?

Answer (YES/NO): NO